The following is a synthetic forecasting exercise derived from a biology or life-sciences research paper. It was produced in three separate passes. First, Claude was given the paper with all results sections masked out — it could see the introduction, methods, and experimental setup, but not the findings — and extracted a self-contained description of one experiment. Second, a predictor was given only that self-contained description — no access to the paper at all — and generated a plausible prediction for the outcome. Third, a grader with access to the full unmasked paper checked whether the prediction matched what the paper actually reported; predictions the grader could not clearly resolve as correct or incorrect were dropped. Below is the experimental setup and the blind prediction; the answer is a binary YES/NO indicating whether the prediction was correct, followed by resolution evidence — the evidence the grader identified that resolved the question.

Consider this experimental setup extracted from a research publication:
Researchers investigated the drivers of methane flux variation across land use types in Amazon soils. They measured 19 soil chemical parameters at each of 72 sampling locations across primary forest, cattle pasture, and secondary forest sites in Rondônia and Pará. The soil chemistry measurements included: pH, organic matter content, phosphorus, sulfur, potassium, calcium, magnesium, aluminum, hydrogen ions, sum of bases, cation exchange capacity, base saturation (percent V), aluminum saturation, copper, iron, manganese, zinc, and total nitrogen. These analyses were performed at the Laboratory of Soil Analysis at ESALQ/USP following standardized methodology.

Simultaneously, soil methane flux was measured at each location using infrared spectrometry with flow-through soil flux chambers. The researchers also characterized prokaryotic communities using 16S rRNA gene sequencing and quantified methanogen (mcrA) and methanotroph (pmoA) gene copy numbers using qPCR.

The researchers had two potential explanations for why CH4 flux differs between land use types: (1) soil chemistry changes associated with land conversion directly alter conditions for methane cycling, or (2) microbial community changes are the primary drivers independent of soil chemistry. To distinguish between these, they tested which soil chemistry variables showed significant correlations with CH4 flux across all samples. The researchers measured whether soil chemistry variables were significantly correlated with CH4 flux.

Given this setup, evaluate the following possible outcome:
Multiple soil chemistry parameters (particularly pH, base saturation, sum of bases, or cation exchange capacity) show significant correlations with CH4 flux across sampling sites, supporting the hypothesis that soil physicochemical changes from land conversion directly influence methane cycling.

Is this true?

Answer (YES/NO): NO